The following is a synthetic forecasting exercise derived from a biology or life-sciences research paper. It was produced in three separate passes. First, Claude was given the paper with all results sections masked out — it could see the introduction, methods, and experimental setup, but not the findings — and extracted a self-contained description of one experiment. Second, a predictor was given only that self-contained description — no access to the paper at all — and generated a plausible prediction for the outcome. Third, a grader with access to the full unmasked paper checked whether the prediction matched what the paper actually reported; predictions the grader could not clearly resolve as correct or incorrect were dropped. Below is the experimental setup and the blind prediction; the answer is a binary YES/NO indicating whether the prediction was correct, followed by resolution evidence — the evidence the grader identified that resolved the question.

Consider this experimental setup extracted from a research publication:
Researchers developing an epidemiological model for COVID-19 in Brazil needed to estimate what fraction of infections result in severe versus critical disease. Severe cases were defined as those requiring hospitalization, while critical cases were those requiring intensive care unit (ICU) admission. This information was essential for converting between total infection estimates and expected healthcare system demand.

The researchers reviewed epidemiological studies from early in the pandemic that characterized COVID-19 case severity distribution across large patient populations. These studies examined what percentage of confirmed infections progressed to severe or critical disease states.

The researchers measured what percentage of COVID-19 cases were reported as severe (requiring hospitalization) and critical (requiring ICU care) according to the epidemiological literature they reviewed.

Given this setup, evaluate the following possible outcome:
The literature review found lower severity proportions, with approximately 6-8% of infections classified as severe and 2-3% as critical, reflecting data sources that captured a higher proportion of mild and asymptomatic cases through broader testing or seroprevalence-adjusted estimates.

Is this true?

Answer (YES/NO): NO